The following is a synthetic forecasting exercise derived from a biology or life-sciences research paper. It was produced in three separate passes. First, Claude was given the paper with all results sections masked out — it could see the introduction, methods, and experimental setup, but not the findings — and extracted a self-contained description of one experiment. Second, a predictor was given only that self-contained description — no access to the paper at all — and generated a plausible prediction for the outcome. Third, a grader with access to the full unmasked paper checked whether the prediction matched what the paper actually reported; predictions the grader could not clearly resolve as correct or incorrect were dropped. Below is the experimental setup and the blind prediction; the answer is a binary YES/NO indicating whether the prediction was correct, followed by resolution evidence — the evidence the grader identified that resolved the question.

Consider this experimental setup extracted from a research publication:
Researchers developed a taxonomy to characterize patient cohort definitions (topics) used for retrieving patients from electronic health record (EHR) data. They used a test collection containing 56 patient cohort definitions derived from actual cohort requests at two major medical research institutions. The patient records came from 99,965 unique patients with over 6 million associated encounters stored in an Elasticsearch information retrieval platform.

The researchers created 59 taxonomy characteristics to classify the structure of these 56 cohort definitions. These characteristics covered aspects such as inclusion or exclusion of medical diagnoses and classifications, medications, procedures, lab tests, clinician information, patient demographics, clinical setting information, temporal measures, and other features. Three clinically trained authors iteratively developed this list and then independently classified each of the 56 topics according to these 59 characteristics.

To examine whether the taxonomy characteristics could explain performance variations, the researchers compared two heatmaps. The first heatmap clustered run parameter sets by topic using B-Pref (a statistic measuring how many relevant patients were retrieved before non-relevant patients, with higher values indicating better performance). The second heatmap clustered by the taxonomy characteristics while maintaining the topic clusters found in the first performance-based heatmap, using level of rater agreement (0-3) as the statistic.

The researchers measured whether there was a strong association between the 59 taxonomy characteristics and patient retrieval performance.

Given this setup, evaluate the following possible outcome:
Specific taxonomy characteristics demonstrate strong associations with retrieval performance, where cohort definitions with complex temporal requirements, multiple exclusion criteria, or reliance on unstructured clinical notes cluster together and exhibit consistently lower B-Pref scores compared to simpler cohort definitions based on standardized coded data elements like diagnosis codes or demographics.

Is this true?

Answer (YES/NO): NO